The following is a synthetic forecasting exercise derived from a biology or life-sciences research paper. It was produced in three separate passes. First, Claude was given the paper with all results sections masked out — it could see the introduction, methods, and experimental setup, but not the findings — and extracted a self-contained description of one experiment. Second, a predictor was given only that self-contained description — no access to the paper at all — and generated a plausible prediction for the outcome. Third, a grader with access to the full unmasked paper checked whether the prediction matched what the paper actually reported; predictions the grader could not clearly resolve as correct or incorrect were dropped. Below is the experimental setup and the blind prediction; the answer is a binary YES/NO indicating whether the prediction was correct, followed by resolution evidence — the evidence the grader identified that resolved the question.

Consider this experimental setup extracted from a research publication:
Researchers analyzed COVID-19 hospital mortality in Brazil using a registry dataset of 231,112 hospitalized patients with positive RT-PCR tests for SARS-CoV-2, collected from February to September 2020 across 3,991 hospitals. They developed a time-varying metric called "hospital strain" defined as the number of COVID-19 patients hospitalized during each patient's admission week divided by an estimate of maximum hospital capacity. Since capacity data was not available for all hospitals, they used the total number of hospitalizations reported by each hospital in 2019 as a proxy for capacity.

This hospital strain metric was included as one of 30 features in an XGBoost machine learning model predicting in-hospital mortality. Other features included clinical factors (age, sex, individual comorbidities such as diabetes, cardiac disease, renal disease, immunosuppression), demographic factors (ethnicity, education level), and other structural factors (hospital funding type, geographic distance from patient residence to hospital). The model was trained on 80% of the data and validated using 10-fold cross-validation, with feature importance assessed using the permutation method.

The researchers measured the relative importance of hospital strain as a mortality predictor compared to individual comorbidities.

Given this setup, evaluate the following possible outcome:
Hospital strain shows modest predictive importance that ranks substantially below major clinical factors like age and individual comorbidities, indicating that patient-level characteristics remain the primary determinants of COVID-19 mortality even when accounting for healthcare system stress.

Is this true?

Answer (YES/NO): NO